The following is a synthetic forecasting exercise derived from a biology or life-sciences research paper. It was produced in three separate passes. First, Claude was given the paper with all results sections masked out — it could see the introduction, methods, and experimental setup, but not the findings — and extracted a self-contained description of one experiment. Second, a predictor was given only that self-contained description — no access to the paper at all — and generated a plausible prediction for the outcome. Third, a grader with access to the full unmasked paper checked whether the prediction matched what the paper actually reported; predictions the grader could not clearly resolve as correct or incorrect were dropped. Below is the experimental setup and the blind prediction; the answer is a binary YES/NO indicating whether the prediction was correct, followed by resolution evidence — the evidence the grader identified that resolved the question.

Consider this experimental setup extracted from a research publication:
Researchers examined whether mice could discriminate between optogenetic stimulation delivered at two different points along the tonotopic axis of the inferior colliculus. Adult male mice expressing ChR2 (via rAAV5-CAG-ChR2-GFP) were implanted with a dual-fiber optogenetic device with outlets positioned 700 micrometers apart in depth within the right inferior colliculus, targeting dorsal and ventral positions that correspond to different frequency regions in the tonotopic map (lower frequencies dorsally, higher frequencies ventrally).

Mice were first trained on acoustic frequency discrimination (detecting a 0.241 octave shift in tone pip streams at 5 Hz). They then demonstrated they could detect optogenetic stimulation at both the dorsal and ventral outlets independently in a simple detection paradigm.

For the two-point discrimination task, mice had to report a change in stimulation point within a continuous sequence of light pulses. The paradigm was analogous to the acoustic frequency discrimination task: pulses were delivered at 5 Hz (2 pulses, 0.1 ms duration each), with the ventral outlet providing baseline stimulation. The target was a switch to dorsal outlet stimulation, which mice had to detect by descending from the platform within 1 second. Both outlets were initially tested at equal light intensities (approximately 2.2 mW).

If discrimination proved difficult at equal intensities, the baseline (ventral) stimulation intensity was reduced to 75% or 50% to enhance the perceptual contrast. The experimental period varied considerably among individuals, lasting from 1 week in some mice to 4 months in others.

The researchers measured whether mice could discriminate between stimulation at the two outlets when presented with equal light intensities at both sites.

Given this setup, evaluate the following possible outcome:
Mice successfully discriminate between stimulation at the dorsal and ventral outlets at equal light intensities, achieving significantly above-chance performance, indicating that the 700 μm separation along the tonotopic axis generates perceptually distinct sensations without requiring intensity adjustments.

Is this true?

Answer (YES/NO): NO